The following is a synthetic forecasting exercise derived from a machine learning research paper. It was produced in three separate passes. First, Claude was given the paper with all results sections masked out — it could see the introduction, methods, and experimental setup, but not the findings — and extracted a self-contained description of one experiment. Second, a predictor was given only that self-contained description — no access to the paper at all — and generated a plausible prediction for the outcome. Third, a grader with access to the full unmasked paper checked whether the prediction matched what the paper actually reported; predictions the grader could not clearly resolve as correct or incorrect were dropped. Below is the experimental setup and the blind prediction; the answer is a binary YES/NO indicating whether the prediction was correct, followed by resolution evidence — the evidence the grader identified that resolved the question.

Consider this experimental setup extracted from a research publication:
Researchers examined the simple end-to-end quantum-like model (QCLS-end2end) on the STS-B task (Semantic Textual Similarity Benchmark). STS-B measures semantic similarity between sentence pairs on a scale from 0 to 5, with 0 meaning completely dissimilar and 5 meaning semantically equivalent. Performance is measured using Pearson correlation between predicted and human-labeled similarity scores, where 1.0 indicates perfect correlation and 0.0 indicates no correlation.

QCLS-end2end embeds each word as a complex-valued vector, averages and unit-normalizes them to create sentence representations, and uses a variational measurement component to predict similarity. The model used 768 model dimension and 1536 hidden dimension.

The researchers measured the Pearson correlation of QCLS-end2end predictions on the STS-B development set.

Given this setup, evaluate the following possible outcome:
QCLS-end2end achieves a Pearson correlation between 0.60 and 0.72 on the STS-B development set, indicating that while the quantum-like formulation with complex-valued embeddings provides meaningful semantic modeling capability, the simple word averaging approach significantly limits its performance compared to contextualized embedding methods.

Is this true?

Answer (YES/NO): NO